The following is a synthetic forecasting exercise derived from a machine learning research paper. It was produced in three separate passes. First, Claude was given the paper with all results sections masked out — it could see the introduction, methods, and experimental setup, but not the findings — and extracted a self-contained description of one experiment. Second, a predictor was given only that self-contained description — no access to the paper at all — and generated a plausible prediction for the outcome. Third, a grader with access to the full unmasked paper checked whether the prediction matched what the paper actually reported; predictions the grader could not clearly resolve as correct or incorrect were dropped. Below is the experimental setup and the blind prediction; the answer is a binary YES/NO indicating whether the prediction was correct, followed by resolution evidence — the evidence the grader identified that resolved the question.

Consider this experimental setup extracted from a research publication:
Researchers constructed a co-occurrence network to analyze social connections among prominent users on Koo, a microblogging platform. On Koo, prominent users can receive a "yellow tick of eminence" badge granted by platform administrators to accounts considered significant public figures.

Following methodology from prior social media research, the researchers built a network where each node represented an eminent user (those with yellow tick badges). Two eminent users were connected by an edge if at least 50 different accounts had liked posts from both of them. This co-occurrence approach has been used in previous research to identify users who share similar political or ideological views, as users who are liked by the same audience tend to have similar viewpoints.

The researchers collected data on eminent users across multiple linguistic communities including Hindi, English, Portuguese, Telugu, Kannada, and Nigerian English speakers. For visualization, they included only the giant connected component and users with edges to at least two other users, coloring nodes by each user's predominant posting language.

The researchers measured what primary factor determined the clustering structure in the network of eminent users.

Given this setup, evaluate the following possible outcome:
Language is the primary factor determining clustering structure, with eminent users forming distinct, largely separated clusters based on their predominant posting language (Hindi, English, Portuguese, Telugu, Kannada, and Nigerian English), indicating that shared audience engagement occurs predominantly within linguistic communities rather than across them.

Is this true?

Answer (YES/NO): YES